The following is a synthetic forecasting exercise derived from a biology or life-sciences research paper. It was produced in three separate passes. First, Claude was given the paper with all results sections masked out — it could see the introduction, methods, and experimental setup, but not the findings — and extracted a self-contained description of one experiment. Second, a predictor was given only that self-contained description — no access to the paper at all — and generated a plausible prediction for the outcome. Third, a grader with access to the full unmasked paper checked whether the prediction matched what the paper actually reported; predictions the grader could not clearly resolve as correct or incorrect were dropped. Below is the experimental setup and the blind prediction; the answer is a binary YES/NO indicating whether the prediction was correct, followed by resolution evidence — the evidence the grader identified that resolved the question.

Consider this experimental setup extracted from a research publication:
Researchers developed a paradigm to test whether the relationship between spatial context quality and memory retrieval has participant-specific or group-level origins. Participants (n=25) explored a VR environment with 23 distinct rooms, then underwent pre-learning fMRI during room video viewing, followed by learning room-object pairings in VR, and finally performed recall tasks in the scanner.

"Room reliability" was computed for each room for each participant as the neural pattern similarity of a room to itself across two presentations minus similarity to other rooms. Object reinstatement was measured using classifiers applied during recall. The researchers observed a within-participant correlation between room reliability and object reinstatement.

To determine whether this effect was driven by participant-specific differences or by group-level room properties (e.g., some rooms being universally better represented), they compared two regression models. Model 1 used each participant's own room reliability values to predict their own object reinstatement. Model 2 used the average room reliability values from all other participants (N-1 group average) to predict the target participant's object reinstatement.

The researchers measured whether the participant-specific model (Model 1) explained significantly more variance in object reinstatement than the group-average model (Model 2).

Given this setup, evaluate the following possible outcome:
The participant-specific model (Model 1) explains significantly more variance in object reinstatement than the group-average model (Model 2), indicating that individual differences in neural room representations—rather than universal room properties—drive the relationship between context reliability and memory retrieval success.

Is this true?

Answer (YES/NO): NO